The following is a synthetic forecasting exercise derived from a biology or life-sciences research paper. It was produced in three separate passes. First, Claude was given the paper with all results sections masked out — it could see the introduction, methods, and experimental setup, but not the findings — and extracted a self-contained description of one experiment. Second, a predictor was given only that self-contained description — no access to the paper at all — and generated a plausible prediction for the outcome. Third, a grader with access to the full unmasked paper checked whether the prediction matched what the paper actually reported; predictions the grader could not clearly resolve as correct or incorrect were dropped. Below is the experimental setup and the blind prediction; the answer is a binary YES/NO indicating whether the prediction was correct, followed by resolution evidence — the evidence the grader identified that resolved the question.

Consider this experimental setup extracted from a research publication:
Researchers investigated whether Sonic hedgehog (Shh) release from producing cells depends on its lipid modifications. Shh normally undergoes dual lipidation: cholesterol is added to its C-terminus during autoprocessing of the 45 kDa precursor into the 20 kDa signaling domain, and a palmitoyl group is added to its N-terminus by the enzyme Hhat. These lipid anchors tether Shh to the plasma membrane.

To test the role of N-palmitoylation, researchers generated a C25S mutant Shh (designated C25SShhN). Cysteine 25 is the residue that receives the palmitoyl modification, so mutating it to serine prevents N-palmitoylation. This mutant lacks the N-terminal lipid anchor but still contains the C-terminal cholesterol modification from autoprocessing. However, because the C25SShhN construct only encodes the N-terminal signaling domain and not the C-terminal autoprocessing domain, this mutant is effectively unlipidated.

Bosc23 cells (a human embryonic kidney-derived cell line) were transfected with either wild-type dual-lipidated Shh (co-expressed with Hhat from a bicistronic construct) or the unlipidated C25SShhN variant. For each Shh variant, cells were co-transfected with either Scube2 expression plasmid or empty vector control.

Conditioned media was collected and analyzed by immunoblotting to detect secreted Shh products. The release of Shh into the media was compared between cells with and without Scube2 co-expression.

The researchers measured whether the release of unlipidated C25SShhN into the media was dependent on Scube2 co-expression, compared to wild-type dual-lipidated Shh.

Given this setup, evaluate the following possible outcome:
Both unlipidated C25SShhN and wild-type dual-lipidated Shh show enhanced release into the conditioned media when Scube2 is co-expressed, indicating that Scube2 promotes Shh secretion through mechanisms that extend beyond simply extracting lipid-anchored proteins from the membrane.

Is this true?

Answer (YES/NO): NO